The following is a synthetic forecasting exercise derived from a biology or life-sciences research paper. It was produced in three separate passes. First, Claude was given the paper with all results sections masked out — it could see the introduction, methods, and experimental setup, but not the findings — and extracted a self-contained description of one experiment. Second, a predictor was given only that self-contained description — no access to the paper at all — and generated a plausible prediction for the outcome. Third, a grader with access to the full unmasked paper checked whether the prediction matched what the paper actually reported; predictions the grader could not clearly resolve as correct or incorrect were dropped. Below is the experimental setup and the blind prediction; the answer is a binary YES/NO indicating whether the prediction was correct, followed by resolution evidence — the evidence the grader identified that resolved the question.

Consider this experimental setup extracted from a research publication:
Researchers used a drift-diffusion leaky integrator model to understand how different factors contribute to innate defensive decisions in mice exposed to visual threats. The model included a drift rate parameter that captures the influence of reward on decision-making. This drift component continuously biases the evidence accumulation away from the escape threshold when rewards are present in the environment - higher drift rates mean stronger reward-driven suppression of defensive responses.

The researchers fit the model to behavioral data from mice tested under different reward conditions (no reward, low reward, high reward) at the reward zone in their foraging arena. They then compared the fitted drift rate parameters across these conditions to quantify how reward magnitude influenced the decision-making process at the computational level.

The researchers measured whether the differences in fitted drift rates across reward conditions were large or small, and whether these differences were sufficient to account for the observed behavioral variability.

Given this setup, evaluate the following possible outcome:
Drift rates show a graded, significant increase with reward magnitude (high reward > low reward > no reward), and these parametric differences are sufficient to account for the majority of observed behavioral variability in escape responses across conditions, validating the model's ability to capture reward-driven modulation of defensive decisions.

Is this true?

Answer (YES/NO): NO